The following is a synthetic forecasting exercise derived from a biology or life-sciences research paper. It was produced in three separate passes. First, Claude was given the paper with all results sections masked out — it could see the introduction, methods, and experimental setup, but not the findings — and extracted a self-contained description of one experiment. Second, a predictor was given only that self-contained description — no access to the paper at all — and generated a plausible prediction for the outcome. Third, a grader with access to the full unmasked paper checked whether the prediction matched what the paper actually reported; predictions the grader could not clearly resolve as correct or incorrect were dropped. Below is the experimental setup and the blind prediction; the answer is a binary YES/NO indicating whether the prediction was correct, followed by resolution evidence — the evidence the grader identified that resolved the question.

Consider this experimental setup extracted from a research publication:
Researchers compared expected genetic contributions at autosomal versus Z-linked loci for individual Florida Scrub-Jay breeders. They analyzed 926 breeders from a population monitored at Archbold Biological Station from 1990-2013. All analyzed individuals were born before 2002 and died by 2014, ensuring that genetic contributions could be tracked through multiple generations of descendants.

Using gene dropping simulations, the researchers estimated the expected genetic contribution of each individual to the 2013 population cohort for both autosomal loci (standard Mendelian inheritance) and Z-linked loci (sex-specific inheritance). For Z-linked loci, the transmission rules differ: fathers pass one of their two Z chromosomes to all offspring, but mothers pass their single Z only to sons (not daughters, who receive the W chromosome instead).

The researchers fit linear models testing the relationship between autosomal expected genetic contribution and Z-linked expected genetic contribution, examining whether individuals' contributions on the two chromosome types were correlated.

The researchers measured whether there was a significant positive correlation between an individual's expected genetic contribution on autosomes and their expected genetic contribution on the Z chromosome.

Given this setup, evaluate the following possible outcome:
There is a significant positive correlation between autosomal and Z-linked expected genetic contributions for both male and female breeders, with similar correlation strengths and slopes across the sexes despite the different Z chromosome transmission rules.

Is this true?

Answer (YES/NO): NO